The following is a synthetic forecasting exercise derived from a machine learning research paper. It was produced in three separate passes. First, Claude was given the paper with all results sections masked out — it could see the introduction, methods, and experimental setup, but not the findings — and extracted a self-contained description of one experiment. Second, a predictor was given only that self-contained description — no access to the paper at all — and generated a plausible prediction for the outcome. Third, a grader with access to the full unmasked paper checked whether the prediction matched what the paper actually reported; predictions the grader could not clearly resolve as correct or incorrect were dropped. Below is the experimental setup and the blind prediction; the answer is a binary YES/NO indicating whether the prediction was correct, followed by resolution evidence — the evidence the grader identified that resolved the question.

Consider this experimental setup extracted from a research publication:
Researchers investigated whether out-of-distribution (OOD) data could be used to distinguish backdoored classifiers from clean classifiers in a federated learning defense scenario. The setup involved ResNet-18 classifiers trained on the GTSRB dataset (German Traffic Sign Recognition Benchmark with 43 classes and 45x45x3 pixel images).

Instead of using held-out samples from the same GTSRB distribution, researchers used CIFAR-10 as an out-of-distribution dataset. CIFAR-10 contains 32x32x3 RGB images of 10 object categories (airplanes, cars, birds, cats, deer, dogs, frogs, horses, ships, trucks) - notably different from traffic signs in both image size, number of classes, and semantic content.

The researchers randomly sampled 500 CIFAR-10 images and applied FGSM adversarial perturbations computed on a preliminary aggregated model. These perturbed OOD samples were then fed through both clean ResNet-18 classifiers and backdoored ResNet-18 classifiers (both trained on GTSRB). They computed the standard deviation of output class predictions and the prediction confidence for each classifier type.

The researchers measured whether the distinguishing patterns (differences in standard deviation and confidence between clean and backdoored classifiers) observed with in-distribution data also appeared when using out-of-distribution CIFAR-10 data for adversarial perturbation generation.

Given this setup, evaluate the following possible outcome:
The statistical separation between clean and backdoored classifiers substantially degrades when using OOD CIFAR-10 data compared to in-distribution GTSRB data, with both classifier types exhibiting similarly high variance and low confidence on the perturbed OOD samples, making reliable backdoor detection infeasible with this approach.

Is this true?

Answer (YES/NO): NO